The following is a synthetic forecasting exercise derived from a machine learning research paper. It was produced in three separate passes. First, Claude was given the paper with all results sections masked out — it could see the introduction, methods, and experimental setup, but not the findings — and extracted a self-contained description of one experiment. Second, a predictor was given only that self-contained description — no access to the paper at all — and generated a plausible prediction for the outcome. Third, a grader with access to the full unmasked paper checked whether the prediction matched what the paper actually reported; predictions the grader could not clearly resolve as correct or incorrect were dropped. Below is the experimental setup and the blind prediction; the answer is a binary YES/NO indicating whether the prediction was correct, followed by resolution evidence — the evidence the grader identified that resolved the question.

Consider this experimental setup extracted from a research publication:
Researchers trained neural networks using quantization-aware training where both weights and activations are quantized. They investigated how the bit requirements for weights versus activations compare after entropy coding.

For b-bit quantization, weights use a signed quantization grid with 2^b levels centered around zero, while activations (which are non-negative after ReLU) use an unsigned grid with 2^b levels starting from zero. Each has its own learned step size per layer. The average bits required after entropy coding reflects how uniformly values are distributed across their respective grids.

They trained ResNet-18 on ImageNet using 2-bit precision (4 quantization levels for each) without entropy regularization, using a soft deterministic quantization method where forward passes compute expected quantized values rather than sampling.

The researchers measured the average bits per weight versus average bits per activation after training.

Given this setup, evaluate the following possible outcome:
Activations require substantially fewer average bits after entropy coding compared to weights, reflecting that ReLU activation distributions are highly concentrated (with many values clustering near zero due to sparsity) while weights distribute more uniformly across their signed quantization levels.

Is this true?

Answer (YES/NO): NO